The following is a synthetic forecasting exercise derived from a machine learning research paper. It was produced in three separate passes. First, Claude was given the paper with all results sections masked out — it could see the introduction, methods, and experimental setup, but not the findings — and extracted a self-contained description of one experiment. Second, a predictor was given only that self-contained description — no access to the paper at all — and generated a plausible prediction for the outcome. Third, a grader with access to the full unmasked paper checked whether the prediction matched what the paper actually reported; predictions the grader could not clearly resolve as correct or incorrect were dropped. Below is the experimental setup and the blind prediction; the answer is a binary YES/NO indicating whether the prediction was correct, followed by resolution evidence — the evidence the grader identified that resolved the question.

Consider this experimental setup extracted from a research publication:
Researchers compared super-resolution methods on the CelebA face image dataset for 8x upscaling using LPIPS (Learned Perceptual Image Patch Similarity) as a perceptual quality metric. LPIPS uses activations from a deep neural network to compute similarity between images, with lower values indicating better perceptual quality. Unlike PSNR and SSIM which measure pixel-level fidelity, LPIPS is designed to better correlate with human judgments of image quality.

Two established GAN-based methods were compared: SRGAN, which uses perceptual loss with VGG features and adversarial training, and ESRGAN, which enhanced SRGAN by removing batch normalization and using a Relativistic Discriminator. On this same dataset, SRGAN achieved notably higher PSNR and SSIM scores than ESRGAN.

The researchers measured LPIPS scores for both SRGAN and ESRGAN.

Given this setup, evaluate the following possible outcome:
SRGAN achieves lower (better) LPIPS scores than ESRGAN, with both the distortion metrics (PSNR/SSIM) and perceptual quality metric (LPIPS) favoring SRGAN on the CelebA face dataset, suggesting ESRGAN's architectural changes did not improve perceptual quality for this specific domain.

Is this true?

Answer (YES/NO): NO